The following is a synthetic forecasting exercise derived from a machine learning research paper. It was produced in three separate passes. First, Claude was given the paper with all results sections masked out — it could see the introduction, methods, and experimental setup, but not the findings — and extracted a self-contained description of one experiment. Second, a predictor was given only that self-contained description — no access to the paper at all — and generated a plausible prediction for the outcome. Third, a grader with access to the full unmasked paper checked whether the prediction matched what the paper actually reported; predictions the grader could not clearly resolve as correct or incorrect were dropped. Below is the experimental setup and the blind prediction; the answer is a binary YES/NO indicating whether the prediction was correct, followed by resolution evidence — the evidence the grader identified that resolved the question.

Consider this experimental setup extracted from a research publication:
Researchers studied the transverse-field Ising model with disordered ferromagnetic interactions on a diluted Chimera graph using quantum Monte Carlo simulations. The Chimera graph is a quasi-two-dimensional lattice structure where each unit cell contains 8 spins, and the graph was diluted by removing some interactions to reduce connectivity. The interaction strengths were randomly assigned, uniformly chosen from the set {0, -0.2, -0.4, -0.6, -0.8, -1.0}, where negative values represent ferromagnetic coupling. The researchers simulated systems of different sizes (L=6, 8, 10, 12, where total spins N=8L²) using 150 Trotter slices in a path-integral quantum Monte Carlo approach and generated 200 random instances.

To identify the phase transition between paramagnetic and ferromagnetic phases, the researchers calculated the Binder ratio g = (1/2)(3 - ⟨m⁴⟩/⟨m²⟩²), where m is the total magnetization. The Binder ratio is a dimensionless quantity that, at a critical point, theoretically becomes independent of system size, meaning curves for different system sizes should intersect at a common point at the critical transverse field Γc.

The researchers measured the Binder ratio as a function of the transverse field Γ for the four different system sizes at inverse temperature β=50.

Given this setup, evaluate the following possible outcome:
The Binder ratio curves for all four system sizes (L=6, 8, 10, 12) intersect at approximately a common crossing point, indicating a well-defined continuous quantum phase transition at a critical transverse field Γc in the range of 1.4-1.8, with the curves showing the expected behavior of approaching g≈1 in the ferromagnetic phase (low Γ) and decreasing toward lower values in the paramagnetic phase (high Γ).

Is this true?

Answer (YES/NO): YES